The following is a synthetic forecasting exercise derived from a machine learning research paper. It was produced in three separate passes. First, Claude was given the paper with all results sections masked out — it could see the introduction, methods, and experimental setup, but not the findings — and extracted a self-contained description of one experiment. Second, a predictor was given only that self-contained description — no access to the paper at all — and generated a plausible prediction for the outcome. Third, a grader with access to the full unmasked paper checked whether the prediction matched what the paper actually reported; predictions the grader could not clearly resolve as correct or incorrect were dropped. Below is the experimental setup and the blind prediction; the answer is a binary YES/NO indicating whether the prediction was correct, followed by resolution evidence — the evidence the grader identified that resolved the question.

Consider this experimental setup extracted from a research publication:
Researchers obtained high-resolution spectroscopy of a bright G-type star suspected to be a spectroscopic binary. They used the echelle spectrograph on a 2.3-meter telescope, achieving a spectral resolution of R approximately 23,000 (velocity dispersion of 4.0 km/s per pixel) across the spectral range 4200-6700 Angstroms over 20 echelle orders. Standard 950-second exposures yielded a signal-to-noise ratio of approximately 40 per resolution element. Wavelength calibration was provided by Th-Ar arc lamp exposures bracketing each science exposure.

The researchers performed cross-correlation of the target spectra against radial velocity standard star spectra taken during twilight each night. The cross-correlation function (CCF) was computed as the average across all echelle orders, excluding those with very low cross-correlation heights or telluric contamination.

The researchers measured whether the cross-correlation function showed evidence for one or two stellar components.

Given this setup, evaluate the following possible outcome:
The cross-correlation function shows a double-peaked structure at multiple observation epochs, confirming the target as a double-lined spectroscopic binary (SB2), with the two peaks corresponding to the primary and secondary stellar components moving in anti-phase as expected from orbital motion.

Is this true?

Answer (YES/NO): YES